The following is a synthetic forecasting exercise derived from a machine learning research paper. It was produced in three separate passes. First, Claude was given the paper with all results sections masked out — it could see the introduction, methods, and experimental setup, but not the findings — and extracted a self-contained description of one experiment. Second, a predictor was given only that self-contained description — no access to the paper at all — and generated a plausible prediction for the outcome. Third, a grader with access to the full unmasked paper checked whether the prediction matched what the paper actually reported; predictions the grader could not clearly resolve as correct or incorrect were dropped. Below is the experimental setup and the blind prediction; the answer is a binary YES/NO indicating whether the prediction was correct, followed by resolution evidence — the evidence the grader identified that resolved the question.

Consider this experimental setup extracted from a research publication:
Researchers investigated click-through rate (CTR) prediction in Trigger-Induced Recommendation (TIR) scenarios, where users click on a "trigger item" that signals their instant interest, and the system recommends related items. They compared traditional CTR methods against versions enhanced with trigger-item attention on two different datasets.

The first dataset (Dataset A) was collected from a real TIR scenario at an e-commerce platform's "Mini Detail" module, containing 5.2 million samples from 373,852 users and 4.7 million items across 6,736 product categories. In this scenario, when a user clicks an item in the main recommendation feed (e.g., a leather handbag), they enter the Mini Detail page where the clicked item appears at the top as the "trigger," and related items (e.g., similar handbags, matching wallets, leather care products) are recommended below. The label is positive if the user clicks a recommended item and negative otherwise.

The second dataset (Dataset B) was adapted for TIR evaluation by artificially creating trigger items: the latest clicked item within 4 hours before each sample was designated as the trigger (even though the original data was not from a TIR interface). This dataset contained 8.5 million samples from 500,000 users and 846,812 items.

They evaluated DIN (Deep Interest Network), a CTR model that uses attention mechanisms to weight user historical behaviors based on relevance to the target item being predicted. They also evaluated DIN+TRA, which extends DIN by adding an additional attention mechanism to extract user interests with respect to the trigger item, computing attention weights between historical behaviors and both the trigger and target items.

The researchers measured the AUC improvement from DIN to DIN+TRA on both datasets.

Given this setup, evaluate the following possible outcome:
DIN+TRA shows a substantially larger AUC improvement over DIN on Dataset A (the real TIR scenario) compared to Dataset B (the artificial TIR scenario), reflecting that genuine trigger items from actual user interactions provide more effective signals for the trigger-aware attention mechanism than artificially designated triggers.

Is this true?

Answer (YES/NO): YES